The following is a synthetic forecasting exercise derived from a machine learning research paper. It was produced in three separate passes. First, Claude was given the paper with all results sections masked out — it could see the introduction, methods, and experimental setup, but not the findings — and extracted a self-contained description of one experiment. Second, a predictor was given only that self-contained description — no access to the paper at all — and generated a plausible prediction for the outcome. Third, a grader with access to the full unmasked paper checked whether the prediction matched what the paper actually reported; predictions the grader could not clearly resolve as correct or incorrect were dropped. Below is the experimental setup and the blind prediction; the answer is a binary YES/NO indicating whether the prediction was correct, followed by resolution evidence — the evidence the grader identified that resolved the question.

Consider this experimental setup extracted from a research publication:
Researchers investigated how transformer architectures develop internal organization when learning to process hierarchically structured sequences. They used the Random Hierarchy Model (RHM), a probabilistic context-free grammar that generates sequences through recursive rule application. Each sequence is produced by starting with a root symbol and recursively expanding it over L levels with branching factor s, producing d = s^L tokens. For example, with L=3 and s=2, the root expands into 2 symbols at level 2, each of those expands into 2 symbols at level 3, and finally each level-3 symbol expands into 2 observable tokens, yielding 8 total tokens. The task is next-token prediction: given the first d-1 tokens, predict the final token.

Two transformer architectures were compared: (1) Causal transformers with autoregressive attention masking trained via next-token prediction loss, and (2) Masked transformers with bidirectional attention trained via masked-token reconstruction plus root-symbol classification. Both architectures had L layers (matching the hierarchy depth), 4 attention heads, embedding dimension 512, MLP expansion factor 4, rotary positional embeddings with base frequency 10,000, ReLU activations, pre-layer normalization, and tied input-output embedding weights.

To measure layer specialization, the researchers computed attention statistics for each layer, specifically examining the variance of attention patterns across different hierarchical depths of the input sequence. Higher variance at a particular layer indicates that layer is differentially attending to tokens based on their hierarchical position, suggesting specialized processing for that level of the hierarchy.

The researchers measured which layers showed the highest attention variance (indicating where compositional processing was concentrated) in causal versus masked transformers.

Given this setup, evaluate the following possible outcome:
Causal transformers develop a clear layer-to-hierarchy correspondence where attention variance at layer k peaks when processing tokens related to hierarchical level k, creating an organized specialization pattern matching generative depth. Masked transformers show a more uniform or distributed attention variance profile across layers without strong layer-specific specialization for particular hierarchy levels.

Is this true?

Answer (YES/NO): NO